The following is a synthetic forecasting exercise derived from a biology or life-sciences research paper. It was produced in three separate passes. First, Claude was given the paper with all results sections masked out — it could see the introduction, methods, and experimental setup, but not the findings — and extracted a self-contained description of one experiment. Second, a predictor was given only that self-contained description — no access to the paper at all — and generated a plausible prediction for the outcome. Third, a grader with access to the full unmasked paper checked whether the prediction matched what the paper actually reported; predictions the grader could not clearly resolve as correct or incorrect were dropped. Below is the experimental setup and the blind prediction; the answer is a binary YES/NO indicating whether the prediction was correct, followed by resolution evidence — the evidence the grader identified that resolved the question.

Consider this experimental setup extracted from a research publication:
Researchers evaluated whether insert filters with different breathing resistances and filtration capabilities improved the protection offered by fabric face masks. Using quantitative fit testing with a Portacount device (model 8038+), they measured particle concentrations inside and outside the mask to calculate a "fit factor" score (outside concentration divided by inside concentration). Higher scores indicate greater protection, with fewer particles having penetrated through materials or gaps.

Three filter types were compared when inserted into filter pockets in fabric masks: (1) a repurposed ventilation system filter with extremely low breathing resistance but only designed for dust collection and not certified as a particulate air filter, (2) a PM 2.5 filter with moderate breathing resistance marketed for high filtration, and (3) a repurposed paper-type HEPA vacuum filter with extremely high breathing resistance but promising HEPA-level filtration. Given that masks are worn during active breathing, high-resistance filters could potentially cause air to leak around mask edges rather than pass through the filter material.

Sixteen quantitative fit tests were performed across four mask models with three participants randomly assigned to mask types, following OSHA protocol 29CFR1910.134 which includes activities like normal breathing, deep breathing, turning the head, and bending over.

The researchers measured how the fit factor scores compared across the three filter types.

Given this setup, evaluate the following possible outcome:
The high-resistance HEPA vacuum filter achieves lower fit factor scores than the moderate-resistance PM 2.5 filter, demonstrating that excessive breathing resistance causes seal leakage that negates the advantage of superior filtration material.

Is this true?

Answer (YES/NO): YES